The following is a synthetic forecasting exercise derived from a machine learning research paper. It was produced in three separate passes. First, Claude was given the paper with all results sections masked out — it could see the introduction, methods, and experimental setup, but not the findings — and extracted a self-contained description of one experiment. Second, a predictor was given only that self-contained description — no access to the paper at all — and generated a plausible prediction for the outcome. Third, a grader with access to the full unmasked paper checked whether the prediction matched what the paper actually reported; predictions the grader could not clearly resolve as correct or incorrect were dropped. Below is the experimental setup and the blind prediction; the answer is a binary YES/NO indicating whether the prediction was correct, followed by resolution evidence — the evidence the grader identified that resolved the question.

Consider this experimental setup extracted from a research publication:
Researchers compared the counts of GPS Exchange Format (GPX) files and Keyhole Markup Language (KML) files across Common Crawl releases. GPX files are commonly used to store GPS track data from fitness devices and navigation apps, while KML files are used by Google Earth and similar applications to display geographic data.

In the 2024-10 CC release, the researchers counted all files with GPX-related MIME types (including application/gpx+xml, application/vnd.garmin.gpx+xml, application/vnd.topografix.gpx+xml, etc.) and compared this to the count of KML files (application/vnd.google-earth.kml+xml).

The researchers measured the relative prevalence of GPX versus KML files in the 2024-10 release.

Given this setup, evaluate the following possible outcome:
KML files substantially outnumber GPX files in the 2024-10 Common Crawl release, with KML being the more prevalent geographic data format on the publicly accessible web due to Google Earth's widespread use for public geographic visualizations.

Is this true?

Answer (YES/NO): YES